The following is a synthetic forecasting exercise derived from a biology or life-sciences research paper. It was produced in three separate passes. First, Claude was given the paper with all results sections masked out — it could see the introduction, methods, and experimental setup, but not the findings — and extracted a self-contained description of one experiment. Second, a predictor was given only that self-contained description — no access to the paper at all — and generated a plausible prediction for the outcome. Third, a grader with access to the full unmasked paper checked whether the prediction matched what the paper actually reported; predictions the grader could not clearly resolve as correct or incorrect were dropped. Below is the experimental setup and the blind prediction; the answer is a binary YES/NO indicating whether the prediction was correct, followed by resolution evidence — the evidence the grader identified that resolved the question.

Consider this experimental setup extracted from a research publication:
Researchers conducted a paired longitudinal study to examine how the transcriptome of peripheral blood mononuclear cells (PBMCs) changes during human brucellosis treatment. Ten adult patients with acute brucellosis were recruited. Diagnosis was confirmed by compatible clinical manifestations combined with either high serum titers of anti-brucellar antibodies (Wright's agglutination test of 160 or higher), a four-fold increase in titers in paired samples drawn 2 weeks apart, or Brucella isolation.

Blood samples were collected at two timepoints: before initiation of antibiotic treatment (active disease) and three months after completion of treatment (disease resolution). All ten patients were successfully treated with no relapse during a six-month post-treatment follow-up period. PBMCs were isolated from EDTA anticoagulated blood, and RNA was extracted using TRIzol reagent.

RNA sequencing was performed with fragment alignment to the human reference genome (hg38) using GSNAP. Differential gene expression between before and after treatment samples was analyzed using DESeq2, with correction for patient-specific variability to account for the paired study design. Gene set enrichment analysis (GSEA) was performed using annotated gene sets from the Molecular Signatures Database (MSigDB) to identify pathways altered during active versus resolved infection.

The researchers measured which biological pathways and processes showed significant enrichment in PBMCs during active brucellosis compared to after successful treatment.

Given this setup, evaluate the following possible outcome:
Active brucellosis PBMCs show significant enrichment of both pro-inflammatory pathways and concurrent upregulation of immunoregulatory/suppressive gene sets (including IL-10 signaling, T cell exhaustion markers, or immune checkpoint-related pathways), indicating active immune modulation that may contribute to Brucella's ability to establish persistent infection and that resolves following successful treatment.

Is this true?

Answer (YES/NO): NO